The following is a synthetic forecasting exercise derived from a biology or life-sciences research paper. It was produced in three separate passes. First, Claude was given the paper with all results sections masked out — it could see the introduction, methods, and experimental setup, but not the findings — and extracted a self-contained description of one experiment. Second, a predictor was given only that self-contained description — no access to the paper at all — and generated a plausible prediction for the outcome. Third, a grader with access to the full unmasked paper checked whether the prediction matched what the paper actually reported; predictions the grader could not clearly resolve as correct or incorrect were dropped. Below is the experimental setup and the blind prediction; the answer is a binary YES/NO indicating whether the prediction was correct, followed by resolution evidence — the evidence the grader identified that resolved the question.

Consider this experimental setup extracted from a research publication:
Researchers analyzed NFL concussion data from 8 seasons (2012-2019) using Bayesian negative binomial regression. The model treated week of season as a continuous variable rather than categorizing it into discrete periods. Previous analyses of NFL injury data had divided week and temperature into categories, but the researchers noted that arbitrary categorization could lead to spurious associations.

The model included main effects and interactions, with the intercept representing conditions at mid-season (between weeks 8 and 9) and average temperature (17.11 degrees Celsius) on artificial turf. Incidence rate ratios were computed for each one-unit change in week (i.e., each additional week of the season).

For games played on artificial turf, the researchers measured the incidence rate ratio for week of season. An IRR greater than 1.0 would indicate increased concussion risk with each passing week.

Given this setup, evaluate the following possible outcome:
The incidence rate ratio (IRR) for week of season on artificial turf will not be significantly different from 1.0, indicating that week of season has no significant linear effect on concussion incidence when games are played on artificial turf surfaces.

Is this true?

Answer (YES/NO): NO